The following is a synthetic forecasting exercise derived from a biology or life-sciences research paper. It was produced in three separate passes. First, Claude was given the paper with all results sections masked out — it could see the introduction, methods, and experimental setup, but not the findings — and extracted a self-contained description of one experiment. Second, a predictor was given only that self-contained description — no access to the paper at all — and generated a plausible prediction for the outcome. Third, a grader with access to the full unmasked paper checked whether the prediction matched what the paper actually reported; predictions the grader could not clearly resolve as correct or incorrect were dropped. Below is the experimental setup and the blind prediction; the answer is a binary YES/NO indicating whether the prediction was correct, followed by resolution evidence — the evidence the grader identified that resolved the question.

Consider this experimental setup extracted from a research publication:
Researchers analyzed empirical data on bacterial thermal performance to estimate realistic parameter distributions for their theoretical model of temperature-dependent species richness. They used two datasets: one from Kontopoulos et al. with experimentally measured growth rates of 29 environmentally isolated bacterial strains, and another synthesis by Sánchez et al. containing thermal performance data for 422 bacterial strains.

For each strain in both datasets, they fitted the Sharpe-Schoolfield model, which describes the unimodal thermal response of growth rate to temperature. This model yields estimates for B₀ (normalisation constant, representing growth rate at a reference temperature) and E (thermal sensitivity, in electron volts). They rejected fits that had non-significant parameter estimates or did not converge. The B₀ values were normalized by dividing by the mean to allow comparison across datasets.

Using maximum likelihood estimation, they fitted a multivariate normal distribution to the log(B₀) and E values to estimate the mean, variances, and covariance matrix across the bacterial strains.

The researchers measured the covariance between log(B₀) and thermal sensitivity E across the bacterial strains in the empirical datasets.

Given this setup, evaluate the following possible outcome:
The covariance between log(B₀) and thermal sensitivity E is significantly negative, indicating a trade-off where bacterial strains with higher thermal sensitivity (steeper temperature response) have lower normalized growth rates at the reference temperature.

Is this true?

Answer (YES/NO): YES